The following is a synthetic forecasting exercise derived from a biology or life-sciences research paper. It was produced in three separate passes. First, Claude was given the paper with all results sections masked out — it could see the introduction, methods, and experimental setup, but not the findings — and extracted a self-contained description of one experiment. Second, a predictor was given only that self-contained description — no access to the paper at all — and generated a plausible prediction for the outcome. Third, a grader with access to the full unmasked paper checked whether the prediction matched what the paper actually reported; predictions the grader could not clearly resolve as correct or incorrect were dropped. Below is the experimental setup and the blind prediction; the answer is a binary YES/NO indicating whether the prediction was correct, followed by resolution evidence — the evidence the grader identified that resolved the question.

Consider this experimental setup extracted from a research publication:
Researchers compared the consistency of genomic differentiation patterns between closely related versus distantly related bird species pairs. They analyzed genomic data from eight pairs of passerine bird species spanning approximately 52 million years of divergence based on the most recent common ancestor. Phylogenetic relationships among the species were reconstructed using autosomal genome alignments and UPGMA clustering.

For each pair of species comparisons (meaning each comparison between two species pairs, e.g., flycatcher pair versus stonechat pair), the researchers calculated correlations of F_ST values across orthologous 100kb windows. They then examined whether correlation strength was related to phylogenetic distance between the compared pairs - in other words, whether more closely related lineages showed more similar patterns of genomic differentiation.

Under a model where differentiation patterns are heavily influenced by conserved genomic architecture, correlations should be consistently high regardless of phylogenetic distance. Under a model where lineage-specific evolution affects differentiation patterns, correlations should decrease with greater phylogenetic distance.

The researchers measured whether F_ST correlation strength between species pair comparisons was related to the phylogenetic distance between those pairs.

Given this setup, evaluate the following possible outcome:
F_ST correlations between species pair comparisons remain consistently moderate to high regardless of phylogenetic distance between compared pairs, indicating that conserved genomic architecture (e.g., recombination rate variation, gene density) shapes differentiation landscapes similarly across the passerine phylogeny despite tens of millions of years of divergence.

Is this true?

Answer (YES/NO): NO